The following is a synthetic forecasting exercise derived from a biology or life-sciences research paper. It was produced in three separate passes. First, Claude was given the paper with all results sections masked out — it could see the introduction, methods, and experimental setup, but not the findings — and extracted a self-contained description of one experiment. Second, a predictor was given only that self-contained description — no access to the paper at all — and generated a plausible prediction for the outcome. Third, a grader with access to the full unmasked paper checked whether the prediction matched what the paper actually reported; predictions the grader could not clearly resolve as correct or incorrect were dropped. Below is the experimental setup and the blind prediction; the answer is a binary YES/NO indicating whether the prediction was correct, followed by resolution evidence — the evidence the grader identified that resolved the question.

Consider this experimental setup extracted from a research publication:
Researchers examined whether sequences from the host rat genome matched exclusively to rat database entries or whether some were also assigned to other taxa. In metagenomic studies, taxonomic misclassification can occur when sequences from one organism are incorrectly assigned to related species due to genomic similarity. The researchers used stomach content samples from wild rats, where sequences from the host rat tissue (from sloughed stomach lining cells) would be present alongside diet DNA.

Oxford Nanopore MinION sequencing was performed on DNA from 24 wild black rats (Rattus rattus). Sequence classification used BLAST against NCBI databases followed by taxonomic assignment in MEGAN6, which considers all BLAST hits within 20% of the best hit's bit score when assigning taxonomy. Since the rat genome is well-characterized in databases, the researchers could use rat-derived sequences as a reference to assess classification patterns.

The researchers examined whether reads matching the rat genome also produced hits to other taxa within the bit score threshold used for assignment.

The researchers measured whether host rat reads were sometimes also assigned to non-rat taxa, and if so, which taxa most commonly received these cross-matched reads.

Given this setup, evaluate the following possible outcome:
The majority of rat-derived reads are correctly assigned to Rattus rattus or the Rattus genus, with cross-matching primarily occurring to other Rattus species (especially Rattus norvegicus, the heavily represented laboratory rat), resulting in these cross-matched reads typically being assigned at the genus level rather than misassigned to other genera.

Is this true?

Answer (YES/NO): NO